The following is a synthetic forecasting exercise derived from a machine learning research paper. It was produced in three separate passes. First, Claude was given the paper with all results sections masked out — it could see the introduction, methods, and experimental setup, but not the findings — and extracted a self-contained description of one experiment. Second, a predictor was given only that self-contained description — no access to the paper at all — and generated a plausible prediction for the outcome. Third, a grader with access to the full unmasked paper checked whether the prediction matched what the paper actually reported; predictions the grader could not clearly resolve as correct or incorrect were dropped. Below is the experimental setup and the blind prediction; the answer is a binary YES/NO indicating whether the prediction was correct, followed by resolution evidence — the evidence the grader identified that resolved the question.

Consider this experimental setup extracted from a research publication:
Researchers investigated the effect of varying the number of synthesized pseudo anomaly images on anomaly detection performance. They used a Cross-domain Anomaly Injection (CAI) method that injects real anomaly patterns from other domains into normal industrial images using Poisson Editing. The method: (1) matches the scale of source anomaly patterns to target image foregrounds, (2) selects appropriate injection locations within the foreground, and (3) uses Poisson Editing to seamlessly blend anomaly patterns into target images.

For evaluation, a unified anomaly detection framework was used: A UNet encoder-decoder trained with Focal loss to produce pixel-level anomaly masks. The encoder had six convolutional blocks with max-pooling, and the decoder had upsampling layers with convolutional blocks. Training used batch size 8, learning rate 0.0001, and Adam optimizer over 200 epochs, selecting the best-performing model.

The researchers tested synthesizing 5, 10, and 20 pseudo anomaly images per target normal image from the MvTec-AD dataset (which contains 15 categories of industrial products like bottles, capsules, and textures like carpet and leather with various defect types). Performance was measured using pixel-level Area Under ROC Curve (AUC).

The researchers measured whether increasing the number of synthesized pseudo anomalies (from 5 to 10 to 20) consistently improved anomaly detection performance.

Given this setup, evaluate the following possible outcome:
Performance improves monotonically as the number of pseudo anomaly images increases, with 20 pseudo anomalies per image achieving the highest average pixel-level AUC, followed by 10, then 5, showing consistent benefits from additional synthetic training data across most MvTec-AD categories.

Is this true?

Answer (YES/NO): NO